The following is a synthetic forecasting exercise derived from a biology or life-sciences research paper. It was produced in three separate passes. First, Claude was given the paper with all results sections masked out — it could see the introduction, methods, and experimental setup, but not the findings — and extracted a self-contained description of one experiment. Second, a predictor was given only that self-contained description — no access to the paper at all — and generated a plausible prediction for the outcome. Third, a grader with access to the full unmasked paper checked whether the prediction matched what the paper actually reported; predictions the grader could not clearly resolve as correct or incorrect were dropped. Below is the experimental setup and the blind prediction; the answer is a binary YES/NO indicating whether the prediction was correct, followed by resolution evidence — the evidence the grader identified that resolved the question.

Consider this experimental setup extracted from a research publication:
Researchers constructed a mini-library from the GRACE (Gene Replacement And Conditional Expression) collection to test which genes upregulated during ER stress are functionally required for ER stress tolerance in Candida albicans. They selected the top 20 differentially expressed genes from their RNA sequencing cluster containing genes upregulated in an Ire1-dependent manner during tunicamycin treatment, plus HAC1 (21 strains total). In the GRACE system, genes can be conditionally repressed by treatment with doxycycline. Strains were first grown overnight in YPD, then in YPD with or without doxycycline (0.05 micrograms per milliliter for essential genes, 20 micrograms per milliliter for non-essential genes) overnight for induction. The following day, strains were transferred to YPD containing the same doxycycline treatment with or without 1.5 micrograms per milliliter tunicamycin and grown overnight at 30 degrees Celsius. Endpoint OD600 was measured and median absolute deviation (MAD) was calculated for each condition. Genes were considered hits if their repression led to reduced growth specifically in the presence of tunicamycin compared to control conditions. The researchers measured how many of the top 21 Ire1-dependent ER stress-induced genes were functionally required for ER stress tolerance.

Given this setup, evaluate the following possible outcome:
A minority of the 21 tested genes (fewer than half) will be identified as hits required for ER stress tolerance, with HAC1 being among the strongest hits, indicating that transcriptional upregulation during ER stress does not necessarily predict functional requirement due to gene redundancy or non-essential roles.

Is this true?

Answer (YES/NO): YES